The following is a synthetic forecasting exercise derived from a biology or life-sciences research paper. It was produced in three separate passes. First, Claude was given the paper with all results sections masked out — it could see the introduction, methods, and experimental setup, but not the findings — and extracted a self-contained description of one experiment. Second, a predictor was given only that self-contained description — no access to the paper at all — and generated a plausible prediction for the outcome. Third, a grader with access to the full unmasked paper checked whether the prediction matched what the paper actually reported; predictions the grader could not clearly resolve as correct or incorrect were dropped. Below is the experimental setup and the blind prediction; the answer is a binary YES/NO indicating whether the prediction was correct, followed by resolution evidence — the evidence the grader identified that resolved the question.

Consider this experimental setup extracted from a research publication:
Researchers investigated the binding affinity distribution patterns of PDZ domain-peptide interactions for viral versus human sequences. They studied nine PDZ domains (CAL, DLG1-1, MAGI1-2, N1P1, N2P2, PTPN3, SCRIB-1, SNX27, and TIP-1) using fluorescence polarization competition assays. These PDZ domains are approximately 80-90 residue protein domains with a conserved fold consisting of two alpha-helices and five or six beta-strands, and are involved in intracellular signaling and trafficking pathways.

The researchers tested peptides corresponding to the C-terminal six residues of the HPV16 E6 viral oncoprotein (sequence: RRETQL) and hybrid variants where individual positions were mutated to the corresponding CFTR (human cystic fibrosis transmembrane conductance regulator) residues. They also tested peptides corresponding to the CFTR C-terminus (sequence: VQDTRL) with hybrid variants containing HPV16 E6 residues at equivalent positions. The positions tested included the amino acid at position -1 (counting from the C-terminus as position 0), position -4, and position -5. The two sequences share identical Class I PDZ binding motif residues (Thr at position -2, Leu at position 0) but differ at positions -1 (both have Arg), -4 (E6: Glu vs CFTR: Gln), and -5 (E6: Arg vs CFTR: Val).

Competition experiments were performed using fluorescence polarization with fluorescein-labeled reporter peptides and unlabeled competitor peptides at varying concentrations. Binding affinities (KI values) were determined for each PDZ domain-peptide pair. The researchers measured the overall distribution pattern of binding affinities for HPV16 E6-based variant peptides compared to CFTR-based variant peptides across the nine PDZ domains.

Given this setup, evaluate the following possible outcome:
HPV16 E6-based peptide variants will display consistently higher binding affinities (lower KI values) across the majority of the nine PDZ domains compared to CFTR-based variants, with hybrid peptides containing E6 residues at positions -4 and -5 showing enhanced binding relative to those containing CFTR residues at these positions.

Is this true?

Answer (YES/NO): NO